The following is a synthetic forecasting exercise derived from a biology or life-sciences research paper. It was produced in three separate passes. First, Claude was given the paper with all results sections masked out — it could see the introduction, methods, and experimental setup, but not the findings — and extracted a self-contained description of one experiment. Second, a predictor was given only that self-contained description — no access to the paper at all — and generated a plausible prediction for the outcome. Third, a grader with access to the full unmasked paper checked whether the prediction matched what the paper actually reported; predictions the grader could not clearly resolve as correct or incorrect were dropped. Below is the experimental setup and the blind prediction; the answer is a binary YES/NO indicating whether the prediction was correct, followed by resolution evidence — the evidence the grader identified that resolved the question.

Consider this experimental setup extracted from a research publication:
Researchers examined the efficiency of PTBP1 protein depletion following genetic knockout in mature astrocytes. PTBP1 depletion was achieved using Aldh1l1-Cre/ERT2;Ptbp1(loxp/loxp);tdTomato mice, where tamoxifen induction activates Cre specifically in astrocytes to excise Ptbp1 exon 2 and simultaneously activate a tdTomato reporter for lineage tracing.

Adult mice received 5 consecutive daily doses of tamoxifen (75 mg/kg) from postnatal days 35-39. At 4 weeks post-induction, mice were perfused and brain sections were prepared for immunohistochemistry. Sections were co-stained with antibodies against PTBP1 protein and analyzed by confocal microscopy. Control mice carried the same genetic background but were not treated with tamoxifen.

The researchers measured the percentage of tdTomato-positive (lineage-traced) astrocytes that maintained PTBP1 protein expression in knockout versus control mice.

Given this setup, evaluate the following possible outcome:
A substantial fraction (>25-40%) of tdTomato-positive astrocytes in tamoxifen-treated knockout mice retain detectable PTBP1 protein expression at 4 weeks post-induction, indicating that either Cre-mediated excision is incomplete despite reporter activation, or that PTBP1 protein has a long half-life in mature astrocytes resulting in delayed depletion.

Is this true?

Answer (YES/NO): NO